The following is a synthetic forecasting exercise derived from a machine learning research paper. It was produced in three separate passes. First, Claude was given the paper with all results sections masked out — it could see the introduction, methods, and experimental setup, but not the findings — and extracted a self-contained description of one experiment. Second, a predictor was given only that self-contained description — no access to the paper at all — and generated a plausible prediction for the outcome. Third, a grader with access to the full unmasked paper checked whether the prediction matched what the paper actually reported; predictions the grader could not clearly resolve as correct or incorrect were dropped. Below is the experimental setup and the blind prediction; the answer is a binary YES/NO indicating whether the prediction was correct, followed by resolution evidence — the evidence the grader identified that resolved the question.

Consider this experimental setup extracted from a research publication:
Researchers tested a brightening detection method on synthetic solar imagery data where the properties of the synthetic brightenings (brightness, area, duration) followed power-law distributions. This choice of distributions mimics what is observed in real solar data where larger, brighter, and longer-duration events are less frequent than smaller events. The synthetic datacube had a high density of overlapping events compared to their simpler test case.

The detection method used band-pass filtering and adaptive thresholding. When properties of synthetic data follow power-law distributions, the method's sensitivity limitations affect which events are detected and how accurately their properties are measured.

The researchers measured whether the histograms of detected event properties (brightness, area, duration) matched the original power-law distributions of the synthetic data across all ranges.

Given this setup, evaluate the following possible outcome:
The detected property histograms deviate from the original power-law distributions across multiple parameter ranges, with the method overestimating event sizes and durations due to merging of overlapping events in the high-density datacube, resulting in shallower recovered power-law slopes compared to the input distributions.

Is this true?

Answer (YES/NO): NO